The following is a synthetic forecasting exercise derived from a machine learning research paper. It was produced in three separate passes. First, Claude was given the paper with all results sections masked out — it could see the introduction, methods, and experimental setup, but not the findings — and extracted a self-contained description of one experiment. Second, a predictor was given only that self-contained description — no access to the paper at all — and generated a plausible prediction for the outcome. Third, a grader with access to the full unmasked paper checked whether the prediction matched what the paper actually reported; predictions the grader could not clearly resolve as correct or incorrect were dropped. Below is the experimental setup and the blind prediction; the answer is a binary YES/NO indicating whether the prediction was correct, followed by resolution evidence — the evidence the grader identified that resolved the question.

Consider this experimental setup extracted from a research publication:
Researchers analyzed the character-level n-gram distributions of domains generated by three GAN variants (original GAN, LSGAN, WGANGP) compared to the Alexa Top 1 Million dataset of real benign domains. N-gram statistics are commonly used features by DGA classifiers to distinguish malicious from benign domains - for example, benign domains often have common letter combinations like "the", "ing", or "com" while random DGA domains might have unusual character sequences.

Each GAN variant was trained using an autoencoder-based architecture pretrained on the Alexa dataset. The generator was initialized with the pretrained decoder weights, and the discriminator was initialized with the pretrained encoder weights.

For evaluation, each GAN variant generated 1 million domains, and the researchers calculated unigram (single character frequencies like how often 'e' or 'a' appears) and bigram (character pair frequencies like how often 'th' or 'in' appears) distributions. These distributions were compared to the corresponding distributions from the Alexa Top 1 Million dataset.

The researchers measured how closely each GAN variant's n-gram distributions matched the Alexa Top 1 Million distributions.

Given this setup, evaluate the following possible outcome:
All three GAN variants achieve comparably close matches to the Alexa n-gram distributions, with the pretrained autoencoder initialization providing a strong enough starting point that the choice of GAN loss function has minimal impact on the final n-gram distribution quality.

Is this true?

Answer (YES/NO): NO